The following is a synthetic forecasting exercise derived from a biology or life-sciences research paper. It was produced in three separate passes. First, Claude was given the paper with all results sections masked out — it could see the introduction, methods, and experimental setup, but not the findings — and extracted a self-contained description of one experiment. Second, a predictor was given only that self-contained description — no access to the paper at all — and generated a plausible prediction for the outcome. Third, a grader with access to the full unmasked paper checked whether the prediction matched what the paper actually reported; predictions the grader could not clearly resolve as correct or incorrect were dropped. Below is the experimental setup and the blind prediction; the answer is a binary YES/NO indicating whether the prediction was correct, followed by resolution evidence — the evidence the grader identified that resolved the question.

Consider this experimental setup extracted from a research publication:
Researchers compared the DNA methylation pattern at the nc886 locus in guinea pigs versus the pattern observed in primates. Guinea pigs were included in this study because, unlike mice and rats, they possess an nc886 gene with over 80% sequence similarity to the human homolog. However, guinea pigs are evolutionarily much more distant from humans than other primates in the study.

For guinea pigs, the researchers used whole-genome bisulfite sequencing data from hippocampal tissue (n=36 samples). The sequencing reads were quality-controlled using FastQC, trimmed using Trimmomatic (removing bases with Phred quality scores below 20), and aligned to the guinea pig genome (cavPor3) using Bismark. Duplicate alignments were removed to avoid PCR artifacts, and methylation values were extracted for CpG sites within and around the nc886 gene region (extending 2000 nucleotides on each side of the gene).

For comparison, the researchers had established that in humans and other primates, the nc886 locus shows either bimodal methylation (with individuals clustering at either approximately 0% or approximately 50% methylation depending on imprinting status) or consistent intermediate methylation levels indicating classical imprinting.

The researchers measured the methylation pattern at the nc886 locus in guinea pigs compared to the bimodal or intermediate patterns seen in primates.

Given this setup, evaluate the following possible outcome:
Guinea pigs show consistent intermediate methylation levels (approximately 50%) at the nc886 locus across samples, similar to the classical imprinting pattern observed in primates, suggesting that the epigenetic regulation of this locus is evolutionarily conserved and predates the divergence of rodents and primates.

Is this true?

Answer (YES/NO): NO